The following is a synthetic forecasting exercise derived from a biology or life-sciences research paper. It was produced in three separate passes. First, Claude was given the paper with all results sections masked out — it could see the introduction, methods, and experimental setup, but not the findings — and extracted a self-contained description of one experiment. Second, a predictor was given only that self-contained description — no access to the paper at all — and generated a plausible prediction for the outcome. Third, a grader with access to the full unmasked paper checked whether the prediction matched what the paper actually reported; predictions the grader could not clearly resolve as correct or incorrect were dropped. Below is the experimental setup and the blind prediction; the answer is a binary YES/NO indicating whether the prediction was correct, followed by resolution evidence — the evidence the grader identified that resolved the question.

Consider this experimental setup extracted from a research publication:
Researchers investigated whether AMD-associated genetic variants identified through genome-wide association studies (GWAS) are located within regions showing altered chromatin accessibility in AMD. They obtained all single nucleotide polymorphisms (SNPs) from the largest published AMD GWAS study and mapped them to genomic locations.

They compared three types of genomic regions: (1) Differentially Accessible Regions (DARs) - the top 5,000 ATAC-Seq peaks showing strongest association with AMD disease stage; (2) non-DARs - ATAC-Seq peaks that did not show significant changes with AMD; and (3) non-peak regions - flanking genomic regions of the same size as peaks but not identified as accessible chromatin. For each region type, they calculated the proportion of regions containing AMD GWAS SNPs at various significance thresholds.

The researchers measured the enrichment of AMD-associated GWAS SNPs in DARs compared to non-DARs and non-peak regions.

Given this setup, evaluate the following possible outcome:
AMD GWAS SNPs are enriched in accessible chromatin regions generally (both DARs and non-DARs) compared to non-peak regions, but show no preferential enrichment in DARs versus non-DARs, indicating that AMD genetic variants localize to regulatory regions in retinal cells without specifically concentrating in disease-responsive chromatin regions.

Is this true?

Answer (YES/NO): NO